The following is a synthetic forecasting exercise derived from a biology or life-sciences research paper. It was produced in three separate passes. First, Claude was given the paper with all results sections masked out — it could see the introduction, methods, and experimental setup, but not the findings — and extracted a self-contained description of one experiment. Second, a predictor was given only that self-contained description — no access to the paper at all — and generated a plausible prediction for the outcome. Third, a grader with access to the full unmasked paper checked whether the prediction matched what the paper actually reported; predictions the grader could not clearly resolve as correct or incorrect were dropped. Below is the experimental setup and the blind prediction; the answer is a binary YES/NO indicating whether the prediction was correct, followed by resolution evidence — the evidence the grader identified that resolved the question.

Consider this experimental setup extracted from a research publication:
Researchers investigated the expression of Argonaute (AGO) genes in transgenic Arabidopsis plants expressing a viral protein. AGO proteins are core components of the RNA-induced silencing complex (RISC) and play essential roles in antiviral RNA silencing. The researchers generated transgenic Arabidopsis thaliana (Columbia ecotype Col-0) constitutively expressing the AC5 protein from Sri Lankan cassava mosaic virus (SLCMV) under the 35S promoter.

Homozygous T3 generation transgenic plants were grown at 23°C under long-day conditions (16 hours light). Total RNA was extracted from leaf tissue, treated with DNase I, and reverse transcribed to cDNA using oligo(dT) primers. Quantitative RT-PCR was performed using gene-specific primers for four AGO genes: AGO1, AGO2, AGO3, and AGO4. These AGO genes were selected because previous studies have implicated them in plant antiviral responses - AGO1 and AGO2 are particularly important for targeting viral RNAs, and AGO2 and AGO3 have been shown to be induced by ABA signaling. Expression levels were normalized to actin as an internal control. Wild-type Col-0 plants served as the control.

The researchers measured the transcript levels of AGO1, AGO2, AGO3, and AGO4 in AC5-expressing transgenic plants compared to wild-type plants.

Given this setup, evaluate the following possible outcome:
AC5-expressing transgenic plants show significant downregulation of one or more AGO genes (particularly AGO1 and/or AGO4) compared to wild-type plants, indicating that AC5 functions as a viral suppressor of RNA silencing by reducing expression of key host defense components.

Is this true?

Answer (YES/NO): NO